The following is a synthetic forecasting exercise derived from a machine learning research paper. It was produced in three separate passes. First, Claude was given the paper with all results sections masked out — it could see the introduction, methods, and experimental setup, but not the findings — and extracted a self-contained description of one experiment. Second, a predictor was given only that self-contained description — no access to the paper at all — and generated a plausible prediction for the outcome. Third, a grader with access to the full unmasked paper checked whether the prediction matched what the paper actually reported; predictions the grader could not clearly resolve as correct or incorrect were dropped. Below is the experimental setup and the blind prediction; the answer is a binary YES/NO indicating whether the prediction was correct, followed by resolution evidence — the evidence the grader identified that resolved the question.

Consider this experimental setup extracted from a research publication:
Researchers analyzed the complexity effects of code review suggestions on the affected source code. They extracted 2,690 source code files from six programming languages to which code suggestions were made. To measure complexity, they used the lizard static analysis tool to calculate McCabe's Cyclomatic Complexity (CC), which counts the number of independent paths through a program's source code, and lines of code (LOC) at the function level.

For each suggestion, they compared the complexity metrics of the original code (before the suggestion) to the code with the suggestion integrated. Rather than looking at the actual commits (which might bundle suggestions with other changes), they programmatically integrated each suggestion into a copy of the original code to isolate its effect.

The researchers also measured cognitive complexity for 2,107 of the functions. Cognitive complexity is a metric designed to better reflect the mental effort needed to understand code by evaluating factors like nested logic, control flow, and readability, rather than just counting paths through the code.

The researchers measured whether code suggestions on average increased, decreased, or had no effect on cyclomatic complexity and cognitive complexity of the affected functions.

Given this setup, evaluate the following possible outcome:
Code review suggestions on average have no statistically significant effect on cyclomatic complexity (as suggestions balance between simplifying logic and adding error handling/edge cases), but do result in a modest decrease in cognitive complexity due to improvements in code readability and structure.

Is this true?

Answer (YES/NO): NO